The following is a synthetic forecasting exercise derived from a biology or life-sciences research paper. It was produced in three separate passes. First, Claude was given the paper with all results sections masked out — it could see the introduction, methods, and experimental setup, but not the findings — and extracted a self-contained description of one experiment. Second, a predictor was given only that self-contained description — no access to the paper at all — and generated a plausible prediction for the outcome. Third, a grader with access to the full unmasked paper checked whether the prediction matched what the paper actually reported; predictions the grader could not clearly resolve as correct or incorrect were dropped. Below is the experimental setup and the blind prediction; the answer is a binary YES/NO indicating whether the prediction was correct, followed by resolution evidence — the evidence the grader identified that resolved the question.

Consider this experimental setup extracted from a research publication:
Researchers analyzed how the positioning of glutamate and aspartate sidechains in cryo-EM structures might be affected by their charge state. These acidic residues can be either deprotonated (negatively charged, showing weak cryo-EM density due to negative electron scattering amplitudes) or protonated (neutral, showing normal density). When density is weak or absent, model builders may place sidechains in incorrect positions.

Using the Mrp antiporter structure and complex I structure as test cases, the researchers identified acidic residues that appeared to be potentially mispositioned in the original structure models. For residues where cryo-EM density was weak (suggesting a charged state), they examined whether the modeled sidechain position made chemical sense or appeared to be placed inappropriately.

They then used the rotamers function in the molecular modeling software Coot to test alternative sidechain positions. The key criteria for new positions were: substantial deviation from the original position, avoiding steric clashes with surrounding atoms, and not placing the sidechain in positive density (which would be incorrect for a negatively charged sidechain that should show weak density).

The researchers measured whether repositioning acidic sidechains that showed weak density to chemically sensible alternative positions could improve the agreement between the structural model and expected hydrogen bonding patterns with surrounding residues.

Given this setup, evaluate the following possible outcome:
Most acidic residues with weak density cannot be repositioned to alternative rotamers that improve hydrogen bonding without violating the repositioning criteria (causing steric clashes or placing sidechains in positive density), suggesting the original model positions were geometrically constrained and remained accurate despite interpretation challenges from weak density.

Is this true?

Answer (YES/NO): NO